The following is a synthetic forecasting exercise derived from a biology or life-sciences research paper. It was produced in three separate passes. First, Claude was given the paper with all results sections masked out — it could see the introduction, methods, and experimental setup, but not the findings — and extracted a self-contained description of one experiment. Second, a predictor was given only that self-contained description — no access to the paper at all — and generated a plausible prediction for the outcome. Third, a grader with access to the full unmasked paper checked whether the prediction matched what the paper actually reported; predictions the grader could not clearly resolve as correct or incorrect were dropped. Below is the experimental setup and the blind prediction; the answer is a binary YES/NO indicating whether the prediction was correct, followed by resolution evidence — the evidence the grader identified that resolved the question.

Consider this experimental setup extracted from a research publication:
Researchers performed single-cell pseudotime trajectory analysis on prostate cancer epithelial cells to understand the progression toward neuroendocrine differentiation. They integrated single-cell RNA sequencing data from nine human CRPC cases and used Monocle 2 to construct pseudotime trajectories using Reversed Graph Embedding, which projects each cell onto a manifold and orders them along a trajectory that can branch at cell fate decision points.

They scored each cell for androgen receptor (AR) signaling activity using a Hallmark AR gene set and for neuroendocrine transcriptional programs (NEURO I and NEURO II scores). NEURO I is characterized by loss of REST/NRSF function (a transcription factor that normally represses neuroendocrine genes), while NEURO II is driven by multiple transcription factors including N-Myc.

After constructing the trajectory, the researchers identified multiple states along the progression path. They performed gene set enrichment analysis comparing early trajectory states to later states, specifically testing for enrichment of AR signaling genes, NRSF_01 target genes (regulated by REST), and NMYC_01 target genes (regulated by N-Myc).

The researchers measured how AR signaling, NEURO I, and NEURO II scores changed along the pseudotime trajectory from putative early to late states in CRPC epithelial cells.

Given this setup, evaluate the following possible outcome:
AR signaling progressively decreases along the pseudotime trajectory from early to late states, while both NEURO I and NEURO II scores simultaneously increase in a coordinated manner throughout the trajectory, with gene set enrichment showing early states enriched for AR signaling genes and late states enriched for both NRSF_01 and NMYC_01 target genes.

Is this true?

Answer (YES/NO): NO